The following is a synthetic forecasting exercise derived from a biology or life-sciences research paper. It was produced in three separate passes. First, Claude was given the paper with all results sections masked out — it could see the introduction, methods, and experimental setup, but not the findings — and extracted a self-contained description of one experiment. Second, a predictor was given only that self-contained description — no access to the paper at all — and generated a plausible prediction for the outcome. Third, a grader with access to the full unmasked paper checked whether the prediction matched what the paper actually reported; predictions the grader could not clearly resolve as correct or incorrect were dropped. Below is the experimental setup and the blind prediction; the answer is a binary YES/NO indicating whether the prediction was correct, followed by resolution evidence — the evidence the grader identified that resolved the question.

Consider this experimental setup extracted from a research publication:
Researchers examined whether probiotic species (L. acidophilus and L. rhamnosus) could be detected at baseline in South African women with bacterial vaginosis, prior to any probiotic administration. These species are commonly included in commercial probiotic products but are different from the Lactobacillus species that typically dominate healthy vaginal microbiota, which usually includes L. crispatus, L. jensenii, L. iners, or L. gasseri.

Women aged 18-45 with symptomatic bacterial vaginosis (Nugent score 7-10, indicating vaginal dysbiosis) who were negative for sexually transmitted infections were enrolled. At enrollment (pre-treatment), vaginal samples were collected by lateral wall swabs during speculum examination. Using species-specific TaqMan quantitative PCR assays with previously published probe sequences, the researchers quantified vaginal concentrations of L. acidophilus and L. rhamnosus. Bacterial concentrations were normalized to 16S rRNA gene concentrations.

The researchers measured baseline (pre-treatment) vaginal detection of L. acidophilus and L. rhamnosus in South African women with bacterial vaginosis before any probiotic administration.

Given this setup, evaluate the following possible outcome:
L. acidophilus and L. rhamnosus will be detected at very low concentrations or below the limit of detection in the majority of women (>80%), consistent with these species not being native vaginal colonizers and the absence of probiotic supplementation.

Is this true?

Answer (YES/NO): NO